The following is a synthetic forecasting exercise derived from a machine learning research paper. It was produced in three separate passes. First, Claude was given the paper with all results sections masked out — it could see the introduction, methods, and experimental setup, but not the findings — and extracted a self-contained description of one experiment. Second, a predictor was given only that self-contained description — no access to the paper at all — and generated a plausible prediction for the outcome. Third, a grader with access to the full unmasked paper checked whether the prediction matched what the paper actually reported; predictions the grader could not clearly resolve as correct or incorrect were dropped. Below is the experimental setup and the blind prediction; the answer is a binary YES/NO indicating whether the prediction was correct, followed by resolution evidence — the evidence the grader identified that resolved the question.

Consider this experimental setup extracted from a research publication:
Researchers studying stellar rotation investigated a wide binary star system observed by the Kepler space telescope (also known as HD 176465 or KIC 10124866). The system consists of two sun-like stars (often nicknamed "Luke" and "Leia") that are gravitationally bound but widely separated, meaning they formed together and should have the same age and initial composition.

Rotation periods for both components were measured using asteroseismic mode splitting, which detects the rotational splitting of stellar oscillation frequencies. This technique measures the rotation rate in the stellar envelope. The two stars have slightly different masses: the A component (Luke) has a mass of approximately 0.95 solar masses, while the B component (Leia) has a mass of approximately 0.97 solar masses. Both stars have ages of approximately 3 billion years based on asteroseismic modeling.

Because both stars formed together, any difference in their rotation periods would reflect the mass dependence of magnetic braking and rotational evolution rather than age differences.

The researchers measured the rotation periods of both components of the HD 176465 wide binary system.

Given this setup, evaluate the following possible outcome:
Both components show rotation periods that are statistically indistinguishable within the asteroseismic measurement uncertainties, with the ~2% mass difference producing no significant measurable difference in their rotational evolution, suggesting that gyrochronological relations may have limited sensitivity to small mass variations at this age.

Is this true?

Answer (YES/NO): NO